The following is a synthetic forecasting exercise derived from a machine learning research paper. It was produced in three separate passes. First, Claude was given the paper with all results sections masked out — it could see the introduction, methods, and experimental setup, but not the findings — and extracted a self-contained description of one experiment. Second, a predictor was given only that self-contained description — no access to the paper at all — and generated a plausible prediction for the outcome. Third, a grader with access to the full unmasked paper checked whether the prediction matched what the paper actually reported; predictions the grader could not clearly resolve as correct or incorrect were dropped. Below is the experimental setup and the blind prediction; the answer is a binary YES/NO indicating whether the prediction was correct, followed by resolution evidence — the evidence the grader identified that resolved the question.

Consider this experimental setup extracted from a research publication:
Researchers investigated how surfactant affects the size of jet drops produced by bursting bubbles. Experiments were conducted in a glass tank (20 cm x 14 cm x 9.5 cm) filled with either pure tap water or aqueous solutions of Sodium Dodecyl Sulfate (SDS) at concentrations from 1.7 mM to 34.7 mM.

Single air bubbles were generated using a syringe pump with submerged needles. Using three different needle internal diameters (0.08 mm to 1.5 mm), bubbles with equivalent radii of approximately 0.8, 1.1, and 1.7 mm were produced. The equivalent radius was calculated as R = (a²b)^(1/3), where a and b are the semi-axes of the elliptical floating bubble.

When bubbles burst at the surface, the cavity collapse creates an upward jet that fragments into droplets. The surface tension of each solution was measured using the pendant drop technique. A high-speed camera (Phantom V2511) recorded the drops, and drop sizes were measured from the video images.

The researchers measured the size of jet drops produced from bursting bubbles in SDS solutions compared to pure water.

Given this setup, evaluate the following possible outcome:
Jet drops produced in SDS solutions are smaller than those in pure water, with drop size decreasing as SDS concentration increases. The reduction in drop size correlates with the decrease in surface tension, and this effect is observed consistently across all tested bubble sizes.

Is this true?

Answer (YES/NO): NO